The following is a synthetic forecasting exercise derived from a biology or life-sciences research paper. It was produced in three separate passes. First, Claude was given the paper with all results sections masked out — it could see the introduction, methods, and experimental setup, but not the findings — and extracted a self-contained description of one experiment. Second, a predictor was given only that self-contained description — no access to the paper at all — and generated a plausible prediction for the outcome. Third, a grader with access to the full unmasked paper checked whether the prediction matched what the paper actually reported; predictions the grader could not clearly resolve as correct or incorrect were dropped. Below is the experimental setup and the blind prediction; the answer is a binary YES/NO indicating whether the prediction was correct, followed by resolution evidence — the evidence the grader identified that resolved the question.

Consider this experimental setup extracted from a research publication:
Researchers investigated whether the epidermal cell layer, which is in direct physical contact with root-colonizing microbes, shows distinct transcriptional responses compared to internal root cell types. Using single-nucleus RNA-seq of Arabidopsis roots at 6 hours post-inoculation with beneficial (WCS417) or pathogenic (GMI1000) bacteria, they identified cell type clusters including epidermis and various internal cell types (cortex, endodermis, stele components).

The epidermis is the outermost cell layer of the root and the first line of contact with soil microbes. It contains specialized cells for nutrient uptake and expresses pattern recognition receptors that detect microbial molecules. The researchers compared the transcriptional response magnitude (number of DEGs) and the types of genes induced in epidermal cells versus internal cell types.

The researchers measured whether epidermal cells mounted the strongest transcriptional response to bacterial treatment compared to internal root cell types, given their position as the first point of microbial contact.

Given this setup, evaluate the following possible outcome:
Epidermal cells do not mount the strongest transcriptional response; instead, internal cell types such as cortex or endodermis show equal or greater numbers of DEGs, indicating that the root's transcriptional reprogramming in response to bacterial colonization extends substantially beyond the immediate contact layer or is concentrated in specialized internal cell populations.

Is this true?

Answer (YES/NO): NO